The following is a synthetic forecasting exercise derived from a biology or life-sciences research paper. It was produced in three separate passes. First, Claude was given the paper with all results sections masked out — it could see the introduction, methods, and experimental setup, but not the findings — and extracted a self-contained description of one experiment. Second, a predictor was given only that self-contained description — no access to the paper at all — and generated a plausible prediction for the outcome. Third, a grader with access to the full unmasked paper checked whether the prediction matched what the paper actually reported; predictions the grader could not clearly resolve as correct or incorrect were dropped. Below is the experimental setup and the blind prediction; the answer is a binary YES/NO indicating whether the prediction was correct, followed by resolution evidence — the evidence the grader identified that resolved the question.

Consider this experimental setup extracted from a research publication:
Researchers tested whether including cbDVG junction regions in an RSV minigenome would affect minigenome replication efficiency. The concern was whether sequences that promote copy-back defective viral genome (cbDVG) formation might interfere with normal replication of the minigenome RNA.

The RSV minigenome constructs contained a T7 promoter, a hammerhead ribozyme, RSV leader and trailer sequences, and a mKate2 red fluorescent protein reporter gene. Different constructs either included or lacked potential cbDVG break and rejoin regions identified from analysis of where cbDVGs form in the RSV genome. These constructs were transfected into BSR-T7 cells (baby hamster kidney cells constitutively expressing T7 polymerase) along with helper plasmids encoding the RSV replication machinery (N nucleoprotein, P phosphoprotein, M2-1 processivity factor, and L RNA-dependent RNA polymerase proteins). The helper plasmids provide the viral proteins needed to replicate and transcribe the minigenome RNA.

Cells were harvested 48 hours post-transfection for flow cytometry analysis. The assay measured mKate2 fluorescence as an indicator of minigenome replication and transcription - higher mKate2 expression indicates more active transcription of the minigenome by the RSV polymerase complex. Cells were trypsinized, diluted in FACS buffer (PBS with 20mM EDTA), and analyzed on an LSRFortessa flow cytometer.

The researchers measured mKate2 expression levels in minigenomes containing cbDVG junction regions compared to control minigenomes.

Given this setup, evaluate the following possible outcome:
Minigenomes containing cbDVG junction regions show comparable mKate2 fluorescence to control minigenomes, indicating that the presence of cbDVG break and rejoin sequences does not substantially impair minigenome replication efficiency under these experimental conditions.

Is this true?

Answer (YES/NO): NO